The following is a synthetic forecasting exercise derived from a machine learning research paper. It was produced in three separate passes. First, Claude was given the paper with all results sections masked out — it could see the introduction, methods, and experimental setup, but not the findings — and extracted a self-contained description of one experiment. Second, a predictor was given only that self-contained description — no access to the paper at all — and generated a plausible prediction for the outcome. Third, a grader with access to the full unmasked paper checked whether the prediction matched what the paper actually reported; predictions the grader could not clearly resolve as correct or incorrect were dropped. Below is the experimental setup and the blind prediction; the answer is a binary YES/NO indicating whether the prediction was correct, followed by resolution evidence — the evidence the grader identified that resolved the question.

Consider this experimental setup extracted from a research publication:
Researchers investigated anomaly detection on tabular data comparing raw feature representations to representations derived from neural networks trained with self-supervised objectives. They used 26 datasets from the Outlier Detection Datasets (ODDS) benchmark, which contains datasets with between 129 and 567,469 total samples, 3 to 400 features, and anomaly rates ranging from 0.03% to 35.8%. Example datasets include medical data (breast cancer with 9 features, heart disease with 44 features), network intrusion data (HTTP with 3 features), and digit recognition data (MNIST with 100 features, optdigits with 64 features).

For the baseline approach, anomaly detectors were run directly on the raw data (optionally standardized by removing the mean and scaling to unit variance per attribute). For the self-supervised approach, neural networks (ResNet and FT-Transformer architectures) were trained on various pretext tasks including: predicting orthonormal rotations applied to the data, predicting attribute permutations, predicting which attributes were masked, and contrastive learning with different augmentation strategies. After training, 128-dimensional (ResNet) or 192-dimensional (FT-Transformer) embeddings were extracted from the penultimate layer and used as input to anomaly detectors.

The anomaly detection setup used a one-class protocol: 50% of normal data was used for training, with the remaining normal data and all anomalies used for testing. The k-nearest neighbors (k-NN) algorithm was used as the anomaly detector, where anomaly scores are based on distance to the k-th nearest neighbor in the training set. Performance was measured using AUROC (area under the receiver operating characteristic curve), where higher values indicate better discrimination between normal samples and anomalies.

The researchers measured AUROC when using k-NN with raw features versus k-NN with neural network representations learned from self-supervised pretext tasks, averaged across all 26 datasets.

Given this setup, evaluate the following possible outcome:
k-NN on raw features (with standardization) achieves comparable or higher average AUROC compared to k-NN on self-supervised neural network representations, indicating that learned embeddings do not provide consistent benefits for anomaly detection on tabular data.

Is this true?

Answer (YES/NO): YES